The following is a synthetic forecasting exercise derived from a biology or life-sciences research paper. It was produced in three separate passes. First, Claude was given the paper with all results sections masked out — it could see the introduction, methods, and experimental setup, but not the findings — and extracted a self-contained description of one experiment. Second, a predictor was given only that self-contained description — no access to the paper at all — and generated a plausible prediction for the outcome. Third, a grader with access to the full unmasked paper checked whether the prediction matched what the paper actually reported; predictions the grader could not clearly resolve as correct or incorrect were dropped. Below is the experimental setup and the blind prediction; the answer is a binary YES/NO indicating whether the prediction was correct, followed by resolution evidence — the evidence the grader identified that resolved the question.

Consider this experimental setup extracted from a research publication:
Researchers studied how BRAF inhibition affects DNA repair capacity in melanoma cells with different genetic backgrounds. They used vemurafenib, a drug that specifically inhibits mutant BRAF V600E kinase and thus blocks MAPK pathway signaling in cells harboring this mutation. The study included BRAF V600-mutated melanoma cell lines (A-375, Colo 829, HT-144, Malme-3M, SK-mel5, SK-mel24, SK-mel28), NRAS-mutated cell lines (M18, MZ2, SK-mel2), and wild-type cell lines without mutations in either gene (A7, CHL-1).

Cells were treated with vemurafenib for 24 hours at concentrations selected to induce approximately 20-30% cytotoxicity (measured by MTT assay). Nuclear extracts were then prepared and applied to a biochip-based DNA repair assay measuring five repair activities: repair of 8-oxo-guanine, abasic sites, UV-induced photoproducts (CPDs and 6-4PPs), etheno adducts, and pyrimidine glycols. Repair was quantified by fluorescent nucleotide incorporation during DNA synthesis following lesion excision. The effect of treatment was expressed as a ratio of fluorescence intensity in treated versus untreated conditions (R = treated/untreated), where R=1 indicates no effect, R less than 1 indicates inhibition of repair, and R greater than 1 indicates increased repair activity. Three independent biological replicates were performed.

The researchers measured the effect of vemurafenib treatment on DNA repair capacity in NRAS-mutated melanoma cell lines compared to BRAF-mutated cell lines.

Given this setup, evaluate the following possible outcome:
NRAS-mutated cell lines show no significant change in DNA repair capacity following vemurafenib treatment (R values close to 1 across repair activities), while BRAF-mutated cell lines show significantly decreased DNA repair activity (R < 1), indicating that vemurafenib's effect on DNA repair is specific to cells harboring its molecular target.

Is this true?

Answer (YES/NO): NO